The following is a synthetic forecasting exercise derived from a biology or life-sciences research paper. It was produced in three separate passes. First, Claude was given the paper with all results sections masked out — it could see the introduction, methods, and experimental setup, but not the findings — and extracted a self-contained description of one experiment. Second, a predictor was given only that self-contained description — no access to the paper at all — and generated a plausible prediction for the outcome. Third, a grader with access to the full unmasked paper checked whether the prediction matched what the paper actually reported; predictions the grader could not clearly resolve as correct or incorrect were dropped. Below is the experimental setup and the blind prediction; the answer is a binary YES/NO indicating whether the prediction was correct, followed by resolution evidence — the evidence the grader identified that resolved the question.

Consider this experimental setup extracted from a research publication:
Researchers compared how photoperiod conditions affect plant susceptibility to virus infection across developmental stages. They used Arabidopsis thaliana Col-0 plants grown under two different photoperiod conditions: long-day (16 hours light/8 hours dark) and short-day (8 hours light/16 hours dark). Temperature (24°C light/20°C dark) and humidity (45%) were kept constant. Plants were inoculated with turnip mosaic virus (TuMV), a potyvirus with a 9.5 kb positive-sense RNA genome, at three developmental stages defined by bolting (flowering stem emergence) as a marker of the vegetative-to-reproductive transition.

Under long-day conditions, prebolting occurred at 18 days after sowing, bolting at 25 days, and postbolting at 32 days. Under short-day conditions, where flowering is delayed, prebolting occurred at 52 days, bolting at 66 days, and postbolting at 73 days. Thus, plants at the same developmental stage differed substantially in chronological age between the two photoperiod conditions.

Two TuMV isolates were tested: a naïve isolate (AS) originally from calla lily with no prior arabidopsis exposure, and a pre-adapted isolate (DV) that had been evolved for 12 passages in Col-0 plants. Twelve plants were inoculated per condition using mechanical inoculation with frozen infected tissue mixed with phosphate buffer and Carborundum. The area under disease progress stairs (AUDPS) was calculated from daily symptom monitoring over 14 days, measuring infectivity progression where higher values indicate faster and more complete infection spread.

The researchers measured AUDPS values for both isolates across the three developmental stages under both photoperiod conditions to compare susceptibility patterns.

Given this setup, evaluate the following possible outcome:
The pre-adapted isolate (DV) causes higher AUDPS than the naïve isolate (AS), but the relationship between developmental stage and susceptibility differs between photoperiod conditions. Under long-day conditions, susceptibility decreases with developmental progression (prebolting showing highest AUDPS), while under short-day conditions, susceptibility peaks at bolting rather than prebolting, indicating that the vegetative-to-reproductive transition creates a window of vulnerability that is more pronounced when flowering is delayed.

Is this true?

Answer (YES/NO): NO